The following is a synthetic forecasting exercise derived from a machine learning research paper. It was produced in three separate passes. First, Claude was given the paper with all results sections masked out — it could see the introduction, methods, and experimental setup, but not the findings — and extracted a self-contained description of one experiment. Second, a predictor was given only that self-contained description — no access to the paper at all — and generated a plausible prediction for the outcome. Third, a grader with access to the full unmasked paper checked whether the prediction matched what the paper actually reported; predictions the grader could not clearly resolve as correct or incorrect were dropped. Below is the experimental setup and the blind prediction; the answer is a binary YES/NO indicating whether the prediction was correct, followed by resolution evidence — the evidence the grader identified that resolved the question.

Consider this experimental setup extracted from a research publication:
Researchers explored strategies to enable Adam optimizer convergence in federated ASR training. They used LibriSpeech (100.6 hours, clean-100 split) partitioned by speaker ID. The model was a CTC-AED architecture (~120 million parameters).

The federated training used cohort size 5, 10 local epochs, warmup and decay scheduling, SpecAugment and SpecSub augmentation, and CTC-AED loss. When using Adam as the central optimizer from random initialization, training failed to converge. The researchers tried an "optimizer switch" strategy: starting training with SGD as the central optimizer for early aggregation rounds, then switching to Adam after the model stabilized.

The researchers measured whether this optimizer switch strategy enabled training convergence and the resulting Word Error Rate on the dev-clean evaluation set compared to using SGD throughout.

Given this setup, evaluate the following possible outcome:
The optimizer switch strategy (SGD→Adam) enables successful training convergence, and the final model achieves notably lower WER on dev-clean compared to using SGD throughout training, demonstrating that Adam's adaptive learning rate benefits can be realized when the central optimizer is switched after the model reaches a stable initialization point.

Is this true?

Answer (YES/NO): NO